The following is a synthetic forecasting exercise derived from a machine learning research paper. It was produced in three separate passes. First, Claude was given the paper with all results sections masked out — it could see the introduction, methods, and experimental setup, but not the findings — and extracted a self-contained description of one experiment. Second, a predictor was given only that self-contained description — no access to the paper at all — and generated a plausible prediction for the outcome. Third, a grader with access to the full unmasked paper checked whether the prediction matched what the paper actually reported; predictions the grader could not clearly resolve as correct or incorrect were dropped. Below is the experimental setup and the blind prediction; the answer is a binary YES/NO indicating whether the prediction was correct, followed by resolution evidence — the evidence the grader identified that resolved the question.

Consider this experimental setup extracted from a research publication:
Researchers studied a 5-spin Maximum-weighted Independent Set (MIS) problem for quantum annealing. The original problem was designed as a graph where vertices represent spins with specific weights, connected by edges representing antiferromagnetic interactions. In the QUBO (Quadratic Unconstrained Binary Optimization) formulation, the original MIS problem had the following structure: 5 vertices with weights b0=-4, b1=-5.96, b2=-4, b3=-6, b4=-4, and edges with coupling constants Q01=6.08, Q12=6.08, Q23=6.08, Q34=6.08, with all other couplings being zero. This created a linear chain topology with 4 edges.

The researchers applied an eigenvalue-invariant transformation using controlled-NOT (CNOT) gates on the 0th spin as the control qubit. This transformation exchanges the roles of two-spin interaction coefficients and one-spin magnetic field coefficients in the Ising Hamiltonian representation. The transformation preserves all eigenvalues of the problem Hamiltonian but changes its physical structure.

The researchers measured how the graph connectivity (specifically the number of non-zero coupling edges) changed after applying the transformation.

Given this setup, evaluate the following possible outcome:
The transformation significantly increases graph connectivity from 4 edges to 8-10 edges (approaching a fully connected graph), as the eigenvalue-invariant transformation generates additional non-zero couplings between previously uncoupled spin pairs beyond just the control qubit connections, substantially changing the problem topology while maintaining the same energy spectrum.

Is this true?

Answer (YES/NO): NO